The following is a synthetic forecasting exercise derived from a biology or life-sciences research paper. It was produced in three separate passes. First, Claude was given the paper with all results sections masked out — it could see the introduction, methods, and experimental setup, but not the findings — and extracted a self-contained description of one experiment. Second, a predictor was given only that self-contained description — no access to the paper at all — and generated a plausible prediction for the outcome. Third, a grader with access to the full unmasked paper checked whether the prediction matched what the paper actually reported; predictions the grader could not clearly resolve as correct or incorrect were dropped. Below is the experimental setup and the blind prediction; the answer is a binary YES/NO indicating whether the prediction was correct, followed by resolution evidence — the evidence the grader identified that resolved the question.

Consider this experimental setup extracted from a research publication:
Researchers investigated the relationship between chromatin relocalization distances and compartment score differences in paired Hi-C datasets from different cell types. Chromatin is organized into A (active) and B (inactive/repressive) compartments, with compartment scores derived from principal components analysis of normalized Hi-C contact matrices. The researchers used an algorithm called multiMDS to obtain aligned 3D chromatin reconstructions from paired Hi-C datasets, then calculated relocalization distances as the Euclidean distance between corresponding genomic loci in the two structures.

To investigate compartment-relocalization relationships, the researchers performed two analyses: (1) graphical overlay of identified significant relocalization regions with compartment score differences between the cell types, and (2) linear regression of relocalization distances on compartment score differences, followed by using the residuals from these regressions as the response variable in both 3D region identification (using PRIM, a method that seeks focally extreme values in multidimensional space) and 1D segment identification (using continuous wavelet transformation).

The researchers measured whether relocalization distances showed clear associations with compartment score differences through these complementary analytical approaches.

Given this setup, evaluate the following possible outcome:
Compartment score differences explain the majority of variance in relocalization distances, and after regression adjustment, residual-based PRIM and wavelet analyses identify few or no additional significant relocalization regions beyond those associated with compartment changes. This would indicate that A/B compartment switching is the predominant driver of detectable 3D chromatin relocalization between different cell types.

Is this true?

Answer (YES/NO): NO